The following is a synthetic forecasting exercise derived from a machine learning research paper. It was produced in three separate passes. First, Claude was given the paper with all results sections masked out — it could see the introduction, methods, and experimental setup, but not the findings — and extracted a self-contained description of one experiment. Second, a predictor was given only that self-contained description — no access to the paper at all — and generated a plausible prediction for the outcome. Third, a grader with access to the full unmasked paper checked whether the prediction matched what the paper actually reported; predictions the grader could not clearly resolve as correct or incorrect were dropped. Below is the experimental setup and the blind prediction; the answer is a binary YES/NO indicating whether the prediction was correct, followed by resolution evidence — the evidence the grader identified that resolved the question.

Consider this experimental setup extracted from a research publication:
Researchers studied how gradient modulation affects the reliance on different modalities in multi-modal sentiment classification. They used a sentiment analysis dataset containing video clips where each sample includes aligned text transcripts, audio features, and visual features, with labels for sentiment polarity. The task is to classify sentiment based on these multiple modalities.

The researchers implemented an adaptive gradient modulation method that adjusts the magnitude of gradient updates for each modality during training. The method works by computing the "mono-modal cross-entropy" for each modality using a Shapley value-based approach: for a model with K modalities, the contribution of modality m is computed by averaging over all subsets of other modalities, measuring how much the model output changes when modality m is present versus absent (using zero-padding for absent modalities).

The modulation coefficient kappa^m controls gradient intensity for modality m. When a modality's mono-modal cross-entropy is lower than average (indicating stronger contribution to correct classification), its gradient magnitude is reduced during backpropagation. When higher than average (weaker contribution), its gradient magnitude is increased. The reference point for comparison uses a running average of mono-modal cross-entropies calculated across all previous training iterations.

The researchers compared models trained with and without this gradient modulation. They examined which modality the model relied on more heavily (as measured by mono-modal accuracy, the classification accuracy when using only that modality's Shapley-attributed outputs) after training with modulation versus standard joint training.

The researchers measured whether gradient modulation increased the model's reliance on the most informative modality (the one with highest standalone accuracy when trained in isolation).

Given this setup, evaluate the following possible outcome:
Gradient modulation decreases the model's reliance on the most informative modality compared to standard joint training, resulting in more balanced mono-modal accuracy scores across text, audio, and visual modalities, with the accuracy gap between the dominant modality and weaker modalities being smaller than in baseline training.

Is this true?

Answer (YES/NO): NO